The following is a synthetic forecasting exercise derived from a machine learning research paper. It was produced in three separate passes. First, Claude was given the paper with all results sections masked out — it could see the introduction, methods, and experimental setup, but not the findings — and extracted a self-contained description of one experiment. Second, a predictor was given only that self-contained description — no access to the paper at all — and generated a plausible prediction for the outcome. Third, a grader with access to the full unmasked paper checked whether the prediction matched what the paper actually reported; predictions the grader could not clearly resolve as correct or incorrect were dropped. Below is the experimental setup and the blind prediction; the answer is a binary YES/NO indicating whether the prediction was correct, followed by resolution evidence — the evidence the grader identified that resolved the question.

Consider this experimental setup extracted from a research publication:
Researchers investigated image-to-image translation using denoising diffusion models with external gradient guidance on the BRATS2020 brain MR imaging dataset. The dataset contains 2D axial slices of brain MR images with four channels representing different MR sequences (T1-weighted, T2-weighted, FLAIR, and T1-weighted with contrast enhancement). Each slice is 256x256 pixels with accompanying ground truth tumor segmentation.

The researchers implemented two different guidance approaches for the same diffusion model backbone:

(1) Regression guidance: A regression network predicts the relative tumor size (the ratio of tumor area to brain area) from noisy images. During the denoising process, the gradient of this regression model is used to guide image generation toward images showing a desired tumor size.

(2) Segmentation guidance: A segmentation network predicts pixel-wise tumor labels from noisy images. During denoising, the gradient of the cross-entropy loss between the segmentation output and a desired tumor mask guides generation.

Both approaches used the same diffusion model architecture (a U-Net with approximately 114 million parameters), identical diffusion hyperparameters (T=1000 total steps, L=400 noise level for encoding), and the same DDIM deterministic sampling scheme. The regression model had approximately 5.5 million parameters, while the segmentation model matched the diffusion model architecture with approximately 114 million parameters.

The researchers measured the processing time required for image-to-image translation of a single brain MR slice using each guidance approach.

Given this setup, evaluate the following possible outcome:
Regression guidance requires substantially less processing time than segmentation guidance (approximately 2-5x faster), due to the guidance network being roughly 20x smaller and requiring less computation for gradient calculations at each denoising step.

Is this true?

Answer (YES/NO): NO